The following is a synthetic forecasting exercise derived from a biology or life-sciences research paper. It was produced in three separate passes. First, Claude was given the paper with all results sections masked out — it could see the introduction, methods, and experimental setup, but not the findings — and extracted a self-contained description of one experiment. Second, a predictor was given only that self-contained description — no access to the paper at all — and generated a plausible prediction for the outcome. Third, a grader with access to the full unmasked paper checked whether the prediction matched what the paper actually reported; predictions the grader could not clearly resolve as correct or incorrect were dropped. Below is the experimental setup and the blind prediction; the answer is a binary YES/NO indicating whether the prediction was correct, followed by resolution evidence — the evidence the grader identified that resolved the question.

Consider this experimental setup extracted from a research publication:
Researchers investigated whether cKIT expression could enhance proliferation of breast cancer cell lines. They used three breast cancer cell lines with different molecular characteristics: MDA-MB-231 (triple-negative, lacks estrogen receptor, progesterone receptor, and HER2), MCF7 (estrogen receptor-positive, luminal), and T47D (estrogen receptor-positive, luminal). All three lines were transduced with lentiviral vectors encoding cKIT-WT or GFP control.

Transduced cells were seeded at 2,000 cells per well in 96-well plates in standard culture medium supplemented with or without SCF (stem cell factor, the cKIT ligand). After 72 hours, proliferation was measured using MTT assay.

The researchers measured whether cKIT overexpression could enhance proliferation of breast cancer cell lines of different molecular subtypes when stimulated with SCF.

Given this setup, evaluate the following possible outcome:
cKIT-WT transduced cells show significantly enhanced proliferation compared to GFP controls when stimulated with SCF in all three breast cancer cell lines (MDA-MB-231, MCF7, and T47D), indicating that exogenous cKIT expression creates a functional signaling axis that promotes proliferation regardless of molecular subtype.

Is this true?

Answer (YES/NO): NO